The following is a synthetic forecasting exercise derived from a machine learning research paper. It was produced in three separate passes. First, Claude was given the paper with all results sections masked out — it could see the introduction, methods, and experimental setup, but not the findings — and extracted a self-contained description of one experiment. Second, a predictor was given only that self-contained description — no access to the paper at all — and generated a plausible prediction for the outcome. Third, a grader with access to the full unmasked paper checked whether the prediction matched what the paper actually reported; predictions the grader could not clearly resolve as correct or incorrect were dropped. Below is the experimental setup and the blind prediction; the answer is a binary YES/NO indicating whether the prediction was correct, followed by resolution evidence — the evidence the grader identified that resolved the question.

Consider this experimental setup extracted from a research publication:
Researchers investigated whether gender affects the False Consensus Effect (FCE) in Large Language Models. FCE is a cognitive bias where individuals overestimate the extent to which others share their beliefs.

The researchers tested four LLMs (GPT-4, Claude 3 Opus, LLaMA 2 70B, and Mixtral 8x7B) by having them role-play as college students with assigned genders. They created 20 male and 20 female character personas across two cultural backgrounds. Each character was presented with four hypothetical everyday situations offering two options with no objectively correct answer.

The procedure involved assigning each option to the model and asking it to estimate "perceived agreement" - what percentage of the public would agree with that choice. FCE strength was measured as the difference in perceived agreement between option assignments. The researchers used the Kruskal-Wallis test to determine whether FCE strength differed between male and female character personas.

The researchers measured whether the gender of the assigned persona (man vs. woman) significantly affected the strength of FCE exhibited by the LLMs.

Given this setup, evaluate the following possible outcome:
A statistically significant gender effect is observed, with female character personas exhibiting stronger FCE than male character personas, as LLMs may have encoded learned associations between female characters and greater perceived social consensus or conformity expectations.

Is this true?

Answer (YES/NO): NO